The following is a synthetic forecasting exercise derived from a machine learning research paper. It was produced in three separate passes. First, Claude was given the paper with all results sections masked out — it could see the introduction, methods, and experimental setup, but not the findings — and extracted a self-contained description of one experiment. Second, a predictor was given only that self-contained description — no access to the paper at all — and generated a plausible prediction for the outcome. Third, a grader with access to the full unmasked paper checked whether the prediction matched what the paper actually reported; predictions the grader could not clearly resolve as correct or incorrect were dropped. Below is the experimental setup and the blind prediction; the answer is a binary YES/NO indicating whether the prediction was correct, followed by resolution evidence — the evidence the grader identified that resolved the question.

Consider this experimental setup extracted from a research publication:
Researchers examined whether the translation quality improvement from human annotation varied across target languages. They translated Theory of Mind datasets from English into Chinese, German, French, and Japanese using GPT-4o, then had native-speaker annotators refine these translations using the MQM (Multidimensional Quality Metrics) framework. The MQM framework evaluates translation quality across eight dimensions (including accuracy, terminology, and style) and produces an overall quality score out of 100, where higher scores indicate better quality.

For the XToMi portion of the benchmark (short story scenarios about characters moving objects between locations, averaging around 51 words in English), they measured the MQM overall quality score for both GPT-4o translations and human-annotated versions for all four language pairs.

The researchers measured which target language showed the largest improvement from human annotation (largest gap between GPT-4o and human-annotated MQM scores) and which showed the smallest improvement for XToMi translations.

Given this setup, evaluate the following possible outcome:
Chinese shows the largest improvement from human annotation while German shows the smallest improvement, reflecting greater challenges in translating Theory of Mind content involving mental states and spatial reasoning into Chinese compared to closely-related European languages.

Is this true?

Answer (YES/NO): NO